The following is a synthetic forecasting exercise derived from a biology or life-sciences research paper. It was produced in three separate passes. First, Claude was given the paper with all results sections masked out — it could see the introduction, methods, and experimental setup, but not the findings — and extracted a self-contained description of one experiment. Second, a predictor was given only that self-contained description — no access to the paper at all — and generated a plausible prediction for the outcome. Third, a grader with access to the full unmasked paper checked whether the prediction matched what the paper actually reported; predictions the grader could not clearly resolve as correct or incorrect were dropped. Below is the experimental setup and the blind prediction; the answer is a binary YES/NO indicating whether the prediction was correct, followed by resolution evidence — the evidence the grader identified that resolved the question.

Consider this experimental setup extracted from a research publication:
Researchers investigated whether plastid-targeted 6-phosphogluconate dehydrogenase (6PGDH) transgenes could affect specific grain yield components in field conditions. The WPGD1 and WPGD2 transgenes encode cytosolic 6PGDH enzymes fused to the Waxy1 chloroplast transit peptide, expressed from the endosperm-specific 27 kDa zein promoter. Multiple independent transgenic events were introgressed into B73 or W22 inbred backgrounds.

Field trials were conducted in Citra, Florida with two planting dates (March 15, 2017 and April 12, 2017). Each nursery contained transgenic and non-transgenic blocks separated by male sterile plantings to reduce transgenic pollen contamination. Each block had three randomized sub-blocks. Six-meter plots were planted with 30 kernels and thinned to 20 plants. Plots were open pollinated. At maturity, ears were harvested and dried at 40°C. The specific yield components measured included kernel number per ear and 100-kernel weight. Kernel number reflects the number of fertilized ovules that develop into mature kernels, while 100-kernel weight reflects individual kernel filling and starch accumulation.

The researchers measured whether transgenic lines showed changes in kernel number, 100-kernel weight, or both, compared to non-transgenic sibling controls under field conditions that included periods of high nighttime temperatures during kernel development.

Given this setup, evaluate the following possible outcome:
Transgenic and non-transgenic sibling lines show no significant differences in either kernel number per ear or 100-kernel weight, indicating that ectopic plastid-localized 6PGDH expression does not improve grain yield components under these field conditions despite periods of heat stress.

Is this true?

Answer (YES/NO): NO